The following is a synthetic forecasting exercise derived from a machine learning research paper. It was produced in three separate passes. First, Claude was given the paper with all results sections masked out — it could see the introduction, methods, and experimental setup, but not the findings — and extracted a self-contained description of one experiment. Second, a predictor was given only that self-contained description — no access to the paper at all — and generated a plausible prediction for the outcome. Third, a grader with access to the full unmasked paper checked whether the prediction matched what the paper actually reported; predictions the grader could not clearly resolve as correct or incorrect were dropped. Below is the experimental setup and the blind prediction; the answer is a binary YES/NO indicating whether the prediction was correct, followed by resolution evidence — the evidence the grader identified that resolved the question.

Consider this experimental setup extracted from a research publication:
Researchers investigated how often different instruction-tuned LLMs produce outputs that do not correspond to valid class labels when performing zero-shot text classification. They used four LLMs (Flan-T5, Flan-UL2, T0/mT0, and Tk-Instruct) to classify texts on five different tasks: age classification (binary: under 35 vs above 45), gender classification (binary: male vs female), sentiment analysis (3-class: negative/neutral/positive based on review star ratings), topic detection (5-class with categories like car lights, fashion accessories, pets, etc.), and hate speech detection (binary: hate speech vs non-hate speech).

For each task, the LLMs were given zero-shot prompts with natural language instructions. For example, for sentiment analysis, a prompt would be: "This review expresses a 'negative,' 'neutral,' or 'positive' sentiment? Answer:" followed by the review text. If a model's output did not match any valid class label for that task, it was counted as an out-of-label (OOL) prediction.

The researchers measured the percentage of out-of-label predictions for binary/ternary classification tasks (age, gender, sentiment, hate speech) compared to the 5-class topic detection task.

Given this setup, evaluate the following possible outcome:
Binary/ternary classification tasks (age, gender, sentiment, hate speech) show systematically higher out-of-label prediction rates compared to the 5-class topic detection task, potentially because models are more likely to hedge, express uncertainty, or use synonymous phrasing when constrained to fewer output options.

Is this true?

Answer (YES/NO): NO